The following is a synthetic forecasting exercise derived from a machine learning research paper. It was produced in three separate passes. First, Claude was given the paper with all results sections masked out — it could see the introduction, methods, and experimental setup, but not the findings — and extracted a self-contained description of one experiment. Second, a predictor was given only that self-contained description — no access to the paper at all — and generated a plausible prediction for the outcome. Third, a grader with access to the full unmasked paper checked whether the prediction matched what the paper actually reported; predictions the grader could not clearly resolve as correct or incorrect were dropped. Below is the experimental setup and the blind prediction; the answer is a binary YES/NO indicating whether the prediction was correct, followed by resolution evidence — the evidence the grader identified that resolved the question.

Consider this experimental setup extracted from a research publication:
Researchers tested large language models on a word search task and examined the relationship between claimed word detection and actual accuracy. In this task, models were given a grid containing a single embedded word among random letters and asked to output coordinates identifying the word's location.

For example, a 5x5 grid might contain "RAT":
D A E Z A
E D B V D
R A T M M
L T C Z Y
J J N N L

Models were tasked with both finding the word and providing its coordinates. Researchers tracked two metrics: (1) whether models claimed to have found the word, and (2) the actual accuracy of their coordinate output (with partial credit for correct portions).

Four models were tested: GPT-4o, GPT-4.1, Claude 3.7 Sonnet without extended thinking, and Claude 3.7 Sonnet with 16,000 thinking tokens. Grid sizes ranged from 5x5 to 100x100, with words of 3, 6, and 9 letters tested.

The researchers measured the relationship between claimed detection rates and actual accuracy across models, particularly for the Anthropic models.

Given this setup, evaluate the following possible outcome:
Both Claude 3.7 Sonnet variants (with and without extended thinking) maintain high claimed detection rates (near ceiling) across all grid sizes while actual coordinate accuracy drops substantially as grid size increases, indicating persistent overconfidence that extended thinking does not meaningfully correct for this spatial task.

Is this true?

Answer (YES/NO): YES